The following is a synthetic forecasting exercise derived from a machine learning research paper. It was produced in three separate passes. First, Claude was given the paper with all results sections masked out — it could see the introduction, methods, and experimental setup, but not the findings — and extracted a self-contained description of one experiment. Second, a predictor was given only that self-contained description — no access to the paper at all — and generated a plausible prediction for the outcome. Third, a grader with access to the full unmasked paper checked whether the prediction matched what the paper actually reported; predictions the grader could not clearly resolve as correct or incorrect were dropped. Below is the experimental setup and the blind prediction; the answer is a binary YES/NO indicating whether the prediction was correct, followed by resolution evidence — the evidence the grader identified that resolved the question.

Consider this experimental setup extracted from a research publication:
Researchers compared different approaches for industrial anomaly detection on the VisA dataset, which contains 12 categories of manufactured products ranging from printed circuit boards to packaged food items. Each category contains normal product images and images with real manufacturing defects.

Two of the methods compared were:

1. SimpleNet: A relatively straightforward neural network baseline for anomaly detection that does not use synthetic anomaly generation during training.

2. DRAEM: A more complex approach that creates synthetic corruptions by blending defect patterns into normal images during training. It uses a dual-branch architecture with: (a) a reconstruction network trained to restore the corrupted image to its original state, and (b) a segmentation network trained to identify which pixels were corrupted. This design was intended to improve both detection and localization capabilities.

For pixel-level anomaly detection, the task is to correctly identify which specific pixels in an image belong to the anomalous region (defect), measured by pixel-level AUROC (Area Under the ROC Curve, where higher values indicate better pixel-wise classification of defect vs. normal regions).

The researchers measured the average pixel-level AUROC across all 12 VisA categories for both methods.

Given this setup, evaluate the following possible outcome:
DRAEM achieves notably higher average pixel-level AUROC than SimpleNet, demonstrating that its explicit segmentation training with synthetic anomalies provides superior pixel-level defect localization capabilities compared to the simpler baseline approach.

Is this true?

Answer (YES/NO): NO